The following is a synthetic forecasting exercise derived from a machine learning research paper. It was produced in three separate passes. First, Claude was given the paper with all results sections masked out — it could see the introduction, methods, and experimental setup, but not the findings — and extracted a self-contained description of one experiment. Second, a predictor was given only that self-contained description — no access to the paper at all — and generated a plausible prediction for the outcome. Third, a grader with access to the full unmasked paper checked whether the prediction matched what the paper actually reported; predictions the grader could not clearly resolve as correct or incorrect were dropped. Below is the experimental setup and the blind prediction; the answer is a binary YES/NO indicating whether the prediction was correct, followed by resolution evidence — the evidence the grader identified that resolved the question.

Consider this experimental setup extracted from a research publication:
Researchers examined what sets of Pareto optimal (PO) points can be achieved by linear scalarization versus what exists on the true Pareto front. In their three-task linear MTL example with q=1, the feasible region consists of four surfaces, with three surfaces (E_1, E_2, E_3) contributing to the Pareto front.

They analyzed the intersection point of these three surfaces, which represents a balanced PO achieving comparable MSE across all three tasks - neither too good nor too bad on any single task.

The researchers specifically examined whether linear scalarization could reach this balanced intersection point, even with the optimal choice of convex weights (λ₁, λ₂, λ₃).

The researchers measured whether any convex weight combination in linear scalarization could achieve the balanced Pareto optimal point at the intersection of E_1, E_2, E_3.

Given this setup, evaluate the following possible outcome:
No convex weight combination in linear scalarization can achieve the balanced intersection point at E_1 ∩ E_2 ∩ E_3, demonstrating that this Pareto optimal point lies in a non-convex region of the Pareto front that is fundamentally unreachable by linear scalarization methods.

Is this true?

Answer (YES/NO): YES